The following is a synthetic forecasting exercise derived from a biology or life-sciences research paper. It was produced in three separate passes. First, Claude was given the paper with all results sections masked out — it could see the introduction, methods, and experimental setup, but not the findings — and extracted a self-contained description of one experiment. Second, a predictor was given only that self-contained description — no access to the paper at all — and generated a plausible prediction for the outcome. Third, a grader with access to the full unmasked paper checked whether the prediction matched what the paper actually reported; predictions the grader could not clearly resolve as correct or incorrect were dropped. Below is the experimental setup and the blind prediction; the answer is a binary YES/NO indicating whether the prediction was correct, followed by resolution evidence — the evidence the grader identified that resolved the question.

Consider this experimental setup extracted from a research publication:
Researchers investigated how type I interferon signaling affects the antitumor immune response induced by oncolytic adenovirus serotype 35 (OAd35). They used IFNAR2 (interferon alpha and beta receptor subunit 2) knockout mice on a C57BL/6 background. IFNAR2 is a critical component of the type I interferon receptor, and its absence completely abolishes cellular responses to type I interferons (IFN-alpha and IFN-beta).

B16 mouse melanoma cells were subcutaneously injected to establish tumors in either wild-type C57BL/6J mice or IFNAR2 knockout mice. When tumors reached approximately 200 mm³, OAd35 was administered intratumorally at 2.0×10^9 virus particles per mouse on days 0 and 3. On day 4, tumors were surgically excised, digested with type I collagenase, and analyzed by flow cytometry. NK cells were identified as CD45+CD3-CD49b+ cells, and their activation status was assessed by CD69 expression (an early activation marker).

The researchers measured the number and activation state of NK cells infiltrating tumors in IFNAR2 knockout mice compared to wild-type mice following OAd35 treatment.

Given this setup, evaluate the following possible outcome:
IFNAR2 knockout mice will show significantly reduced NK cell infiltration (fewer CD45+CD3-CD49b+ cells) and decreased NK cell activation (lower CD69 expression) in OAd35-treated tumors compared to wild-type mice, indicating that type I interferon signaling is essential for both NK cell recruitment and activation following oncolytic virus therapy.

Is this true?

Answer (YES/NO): YES